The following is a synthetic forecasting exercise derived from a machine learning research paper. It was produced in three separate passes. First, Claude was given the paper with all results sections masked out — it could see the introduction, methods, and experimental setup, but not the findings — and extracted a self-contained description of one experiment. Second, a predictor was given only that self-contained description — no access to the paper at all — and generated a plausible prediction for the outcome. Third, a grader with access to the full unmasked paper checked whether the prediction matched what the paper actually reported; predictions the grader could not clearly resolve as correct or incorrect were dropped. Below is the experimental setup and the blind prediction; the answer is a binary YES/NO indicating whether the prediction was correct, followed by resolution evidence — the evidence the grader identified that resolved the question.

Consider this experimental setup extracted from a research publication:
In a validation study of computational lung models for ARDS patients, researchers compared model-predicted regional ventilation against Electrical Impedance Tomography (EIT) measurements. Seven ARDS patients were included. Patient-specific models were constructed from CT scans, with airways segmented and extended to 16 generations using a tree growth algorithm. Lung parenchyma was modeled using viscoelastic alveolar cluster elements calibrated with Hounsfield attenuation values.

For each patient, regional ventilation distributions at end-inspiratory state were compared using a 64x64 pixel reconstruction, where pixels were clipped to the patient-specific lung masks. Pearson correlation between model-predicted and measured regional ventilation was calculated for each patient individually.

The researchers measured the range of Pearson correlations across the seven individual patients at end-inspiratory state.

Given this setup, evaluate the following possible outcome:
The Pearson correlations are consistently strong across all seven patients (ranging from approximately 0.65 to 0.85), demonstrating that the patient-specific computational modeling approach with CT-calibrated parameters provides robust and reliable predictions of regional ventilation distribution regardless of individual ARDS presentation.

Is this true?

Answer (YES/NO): NO